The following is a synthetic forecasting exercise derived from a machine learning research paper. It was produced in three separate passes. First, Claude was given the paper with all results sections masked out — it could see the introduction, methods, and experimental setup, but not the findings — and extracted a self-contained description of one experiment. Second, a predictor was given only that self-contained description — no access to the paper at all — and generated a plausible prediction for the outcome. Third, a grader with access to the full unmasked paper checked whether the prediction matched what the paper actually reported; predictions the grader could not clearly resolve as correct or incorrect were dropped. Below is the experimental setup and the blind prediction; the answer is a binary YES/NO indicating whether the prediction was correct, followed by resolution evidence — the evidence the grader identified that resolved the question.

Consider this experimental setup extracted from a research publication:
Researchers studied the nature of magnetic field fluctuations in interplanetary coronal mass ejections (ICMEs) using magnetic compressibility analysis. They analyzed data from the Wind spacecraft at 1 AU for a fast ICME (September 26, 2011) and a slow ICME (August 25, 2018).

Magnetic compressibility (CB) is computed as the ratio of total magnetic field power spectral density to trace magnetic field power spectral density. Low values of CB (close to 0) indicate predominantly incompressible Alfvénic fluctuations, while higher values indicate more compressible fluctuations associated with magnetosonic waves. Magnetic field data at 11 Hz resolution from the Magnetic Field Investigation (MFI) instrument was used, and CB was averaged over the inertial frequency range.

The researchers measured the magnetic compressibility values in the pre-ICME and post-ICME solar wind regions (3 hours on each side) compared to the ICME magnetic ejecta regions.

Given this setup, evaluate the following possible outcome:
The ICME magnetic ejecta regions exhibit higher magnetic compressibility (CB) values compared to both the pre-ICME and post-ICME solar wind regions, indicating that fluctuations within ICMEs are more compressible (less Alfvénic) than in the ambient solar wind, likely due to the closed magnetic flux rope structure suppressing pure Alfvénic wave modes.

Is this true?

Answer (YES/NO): NO